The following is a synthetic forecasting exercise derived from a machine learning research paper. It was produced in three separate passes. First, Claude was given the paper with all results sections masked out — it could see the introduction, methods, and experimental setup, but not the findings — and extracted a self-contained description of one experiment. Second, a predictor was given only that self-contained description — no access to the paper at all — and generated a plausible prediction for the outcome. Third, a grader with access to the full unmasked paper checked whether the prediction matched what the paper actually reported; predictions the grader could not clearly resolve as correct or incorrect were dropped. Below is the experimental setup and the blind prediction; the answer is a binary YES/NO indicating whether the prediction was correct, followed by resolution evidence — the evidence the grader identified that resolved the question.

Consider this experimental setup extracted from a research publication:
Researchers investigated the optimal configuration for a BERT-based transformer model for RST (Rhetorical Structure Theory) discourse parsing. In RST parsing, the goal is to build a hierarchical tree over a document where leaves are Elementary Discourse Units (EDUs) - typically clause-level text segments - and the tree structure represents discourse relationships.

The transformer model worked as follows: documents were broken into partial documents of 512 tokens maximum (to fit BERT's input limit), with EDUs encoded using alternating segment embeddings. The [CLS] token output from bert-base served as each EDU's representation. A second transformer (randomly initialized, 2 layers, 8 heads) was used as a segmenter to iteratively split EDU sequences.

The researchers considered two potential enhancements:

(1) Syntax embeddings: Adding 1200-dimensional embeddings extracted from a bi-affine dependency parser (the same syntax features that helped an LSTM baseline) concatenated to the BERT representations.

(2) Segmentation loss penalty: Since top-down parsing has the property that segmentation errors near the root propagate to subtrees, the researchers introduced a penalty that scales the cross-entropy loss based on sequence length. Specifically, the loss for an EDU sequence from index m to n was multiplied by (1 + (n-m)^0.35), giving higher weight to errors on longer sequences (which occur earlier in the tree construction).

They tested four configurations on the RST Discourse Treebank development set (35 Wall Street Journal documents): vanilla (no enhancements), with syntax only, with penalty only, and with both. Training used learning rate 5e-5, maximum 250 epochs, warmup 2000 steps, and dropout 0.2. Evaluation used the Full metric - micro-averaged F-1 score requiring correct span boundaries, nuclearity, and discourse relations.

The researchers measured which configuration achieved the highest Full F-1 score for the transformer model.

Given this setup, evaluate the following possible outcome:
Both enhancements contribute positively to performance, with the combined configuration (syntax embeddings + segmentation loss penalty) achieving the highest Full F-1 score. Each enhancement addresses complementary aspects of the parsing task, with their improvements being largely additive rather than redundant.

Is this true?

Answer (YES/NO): NO